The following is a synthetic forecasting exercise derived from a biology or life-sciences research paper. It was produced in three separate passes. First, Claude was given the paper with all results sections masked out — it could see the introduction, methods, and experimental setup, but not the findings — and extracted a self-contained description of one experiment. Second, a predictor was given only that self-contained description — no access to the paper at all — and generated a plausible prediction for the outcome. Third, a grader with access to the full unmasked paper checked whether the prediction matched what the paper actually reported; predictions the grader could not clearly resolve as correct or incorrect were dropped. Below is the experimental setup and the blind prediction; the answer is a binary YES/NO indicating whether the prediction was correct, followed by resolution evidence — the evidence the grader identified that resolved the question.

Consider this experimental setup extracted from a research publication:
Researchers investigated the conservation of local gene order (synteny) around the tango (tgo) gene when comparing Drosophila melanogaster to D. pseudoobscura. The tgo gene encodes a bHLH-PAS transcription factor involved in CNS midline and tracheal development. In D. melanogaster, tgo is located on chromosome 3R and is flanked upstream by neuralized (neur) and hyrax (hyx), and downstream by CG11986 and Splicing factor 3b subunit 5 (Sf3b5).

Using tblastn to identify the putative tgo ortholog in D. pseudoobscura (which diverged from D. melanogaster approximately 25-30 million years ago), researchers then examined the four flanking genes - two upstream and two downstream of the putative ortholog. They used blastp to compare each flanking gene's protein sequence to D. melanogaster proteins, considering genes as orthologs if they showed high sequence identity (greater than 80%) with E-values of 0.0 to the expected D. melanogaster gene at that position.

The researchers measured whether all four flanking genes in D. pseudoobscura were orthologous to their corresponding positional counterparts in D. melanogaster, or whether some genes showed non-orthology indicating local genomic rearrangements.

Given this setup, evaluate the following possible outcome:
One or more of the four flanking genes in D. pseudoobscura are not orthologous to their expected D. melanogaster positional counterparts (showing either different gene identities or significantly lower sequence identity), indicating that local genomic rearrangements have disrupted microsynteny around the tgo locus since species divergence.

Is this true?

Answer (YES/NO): YES